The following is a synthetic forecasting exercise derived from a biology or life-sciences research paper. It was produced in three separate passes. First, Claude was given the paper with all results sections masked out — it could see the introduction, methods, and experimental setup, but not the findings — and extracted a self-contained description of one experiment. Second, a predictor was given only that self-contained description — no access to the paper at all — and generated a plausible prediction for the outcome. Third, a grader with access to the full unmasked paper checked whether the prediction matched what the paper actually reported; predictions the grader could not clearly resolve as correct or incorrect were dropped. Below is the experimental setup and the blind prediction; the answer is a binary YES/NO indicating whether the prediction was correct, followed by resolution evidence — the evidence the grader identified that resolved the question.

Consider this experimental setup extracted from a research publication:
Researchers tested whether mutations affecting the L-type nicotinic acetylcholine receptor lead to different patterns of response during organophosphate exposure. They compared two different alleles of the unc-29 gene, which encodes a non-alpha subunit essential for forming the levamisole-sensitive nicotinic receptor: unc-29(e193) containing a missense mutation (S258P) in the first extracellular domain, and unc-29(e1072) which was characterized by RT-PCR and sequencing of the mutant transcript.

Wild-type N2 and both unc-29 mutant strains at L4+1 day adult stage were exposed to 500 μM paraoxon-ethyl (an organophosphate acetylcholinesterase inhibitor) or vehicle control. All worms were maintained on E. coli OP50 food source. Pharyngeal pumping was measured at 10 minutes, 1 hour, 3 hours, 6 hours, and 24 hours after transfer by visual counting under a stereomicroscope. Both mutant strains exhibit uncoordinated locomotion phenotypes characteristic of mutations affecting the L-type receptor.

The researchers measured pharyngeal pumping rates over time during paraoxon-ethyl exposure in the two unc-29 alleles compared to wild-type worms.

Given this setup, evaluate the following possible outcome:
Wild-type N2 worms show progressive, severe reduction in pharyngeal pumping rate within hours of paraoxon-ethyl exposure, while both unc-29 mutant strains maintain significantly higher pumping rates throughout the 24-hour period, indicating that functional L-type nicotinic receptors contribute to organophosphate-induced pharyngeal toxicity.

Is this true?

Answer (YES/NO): NO